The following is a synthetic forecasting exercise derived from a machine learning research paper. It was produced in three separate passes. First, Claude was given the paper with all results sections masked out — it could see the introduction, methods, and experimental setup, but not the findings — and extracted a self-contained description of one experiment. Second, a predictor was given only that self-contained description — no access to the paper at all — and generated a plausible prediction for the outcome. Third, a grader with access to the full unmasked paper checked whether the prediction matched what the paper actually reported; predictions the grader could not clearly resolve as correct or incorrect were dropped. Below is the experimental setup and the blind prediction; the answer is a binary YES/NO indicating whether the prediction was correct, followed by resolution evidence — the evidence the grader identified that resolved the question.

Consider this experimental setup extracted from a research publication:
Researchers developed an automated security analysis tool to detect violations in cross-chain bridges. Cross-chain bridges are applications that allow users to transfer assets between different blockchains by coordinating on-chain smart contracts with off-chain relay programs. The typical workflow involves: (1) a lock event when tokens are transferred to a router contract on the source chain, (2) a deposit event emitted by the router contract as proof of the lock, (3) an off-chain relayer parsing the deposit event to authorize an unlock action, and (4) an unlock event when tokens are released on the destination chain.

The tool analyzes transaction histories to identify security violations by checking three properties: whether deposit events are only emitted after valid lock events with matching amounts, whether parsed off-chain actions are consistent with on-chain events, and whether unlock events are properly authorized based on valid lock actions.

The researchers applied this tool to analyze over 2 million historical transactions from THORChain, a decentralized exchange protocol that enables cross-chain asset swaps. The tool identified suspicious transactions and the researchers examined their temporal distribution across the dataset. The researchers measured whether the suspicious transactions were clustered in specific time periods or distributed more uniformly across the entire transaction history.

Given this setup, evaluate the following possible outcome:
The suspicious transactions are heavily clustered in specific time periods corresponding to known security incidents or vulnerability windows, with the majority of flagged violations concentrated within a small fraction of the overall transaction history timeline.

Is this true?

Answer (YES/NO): YES